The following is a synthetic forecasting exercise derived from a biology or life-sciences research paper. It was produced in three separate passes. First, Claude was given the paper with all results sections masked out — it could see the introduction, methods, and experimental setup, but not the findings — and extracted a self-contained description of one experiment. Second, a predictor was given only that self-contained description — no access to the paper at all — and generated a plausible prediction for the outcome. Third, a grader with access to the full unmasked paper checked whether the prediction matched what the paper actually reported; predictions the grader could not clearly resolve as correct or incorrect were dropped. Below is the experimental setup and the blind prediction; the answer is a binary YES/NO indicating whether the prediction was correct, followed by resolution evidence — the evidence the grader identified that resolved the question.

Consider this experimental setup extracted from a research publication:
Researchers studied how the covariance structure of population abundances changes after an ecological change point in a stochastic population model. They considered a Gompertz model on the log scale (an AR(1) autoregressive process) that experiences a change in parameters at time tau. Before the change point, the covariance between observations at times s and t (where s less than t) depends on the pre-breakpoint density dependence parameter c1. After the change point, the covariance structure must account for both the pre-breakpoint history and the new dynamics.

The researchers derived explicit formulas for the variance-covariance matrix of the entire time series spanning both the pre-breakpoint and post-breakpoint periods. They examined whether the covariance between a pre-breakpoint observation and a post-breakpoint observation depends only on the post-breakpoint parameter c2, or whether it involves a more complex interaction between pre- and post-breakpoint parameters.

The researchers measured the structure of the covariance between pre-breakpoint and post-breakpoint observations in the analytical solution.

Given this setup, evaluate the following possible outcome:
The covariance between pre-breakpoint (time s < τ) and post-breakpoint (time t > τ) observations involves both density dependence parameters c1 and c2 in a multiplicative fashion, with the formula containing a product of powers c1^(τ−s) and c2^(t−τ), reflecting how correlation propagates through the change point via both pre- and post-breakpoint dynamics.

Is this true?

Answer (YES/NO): YES